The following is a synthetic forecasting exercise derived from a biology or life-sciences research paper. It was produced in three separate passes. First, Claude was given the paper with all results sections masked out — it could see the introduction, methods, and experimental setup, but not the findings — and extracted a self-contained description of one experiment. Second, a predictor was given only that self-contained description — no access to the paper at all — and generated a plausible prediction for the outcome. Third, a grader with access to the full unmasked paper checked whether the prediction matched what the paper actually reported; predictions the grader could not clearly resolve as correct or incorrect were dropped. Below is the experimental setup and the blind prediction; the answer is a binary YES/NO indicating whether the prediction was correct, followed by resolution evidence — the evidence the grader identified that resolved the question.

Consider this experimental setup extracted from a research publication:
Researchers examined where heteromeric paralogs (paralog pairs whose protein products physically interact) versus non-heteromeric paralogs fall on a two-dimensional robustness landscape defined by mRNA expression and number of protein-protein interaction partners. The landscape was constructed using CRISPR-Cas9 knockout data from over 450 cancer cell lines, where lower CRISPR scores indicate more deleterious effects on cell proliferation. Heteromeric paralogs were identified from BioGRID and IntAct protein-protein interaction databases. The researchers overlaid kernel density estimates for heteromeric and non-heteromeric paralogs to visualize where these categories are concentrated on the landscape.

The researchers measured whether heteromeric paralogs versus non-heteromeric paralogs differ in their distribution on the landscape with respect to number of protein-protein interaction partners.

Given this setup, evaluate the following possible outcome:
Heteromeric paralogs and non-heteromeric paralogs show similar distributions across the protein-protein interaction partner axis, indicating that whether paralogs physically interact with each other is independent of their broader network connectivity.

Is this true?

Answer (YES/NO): NO